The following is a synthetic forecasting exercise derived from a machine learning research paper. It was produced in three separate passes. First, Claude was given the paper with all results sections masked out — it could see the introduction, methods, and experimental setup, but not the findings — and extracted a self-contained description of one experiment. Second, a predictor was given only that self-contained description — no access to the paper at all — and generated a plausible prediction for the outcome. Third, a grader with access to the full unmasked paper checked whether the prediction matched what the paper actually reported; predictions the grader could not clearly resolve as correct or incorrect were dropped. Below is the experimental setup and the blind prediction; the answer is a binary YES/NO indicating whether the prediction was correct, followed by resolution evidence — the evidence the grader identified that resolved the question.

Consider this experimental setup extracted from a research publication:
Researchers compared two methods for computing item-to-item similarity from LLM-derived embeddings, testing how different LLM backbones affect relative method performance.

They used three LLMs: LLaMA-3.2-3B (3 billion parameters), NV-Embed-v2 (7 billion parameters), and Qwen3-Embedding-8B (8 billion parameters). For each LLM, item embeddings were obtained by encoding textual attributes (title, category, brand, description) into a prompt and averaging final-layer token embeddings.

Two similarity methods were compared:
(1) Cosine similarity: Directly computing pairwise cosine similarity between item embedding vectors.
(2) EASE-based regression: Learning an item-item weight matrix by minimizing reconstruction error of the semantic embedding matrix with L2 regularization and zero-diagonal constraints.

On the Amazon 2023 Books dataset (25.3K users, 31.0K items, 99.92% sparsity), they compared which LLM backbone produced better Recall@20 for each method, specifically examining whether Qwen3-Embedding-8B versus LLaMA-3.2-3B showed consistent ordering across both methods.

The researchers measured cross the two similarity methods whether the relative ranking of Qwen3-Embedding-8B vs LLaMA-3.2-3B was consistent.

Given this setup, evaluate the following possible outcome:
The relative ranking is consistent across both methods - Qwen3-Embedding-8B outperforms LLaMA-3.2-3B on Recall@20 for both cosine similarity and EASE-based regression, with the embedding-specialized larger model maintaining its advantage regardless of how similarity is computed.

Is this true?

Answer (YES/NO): NO